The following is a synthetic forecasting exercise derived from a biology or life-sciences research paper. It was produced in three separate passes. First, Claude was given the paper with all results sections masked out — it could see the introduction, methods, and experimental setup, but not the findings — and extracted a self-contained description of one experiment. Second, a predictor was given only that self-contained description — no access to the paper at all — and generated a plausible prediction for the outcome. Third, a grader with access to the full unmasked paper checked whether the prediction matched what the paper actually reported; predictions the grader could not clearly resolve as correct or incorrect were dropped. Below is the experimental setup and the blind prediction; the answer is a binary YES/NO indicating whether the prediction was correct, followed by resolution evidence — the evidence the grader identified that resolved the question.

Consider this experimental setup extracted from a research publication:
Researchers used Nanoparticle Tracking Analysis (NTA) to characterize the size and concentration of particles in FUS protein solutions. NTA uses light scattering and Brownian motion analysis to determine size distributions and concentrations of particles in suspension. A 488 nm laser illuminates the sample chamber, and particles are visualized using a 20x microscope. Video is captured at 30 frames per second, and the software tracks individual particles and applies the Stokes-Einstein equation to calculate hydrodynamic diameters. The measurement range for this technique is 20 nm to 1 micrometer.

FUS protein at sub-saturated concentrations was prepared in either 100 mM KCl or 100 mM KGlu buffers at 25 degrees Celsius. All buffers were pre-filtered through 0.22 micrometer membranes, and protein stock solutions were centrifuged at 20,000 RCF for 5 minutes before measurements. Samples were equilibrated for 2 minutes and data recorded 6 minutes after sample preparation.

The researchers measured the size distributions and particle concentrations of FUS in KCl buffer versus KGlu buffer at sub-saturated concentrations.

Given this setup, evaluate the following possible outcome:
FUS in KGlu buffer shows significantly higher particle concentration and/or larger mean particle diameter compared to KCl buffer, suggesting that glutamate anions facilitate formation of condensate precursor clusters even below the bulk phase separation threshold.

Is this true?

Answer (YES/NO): YES